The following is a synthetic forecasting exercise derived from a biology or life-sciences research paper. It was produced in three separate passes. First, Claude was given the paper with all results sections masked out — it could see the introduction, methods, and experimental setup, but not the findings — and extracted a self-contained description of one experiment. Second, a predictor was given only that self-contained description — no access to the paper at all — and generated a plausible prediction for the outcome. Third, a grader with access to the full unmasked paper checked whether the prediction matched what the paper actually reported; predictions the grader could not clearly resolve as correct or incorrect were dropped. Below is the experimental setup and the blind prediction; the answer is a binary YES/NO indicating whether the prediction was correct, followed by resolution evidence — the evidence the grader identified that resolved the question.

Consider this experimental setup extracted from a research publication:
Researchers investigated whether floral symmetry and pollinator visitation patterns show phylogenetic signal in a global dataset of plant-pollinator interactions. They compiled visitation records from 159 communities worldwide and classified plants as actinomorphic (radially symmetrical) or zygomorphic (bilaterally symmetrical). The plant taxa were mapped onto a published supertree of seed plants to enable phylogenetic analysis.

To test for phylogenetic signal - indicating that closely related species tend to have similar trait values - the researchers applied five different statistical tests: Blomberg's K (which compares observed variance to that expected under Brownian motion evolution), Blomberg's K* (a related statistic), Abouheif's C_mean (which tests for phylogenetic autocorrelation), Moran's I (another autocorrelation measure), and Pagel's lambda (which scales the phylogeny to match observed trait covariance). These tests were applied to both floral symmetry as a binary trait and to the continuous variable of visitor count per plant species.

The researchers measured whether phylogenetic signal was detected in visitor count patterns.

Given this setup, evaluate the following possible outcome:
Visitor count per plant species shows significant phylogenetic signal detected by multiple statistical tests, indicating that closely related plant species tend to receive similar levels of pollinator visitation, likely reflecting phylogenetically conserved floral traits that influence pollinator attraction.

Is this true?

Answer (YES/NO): NO